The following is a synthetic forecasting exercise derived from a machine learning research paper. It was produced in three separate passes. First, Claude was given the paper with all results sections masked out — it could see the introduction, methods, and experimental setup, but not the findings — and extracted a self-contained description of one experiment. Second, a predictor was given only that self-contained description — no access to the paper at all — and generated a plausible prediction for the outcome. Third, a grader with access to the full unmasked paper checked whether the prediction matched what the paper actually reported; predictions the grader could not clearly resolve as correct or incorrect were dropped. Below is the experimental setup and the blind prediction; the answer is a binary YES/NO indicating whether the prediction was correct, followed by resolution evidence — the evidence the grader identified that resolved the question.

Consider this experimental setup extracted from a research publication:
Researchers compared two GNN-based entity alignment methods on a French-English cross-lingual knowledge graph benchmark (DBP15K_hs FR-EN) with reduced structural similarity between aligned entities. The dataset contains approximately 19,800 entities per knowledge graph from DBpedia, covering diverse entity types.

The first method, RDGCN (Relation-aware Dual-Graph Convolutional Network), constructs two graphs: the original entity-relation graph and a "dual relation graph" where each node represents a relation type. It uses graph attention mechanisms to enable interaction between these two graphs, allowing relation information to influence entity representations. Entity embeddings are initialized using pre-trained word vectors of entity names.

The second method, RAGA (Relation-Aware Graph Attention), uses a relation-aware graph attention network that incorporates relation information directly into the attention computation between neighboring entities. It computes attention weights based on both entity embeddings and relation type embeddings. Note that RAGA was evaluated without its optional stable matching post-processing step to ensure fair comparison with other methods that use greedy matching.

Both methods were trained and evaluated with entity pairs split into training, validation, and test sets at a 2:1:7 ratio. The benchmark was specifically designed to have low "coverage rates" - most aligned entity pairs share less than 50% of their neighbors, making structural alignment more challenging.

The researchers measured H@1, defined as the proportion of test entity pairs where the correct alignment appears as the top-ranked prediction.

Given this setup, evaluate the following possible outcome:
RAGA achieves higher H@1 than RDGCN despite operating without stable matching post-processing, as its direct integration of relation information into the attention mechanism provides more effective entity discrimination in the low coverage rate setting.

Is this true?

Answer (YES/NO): NO